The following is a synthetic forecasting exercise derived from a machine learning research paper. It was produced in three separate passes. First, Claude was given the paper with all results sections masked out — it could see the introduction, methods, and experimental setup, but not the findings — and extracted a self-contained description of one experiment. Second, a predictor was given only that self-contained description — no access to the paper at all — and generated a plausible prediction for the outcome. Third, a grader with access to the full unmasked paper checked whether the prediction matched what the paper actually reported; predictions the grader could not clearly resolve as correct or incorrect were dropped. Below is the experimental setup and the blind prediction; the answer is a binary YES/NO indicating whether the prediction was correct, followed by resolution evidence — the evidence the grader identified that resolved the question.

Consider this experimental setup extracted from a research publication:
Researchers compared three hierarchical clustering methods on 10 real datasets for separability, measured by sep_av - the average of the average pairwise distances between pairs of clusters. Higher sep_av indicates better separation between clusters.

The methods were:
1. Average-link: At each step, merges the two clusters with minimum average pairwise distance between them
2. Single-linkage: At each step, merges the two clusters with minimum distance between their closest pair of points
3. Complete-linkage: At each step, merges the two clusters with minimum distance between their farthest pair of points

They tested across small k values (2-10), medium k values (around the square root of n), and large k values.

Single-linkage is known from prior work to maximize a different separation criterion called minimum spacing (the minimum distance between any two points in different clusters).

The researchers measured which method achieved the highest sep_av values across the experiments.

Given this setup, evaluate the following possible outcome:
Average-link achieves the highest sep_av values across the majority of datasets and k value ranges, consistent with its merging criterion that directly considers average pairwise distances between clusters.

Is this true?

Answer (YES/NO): NO